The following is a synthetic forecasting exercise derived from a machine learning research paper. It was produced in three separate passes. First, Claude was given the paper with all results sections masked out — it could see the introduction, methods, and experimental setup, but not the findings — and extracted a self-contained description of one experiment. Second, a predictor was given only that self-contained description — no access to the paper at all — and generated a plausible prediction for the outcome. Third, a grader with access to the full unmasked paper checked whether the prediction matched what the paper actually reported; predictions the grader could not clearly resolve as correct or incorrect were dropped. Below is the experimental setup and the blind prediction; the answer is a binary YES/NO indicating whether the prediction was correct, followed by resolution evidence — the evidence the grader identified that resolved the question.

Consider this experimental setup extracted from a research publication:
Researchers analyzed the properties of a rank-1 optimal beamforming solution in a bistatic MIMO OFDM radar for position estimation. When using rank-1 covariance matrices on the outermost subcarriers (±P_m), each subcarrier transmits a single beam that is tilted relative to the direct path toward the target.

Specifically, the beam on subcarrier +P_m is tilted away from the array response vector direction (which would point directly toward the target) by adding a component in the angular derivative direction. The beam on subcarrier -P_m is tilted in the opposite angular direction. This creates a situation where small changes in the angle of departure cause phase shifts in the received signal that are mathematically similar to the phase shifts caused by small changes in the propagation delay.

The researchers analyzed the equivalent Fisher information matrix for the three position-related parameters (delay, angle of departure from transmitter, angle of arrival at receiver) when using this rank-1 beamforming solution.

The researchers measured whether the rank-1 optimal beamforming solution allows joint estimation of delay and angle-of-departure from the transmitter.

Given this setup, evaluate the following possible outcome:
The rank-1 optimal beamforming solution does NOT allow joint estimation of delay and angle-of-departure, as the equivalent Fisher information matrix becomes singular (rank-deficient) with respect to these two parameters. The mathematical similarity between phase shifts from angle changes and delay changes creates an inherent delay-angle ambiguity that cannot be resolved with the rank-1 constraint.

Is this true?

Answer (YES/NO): YES